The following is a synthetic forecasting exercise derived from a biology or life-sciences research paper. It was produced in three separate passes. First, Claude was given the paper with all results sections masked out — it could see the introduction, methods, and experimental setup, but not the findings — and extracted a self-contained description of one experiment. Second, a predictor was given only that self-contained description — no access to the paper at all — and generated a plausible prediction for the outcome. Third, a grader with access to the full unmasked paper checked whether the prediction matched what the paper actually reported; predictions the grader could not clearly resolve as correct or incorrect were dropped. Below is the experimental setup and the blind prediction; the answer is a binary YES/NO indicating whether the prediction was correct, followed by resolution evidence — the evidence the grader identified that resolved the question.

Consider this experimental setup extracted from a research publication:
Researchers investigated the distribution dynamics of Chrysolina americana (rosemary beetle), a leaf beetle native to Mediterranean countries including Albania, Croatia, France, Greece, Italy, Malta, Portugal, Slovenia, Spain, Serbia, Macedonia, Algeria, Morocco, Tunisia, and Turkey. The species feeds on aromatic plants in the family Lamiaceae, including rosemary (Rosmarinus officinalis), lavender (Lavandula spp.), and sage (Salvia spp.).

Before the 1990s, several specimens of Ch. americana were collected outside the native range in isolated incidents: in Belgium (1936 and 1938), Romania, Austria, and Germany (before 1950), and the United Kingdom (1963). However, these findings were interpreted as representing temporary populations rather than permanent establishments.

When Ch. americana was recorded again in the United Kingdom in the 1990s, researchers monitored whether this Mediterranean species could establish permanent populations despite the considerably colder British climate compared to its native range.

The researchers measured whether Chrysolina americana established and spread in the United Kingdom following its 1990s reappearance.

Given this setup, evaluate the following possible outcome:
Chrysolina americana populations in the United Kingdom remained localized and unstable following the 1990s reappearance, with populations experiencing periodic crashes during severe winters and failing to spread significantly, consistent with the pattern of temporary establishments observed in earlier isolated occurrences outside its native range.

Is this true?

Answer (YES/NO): NO